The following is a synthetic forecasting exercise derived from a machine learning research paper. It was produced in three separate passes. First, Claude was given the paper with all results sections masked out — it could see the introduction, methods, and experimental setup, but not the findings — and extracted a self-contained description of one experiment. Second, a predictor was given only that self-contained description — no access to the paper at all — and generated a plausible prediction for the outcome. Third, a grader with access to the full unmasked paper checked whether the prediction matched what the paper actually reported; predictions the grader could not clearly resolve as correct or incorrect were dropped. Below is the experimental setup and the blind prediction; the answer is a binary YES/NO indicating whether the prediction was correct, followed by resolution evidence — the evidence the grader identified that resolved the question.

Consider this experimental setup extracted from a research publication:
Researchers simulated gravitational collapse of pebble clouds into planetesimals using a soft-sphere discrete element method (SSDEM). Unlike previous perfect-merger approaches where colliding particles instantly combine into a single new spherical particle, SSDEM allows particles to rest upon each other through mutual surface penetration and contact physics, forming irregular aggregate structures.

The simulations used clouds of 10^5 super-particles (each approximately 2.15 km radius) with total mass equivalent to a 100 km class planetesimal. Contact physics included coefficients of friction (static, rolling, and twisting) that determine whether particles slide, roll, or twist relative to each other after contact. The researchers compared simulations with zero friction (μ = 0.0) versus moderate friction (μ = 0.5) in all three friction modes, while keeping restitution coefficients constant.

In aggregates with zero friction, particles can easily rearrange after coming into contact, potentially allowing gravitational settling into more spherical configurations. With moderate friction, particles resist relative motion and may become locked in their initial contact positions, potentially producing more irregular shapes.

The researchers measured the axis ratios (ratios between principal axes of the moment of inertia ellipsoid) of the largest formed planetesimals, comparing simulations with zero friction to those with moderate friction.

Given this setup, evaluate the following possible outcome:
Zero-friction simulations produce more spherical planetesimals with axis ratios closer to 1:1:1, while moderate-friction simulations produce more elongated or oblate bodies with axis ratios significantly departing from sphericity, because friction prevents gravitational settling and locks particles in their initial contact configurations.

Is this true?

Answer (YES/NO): NO